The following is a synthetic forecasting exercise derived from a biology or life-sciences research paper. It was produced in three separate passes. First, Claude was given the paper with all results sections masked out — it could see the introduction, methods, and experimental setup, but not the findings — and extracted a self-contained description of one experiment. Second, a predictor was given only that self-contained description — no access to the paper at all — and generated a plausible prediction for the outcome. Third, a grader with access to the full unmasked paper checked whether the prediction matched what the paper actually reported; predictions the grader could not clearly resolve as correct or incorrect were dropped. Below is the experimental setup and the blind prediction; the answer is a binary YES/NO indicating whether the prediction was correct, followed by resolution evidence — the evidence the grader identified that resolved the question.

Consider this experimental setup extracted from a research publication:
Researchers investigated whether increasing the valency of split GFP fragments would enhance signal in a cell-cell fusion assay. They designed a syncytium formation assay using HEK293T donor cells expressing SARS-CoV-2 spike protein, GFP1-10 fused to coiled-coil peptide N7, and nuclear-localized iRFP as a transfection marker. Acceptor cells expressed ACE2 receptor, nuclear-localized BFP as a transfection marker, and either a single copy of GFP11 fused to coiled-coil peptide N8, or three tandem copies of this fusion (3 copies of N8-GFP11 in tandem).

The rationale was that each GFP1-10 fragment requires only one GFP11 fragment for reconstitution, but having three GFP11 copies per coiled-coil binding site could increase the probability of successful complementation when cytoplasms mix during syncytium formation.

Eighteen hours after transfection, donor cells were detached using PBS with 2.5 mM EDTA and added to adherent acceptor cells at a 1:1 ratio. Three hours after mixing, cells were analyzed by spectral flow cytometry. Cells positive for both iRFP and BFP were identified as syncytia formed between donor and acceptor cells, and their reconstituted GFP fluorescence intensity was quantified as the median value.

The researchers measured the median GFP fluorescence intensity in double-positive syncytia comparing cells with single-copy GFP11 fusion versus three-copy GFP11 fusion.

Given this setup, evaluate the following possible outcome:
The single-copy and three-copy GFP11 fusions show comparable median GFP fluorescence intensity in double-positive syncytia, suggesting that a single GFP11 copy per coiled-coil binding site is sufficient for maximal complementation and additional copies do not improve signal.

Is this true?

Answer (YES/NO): NO